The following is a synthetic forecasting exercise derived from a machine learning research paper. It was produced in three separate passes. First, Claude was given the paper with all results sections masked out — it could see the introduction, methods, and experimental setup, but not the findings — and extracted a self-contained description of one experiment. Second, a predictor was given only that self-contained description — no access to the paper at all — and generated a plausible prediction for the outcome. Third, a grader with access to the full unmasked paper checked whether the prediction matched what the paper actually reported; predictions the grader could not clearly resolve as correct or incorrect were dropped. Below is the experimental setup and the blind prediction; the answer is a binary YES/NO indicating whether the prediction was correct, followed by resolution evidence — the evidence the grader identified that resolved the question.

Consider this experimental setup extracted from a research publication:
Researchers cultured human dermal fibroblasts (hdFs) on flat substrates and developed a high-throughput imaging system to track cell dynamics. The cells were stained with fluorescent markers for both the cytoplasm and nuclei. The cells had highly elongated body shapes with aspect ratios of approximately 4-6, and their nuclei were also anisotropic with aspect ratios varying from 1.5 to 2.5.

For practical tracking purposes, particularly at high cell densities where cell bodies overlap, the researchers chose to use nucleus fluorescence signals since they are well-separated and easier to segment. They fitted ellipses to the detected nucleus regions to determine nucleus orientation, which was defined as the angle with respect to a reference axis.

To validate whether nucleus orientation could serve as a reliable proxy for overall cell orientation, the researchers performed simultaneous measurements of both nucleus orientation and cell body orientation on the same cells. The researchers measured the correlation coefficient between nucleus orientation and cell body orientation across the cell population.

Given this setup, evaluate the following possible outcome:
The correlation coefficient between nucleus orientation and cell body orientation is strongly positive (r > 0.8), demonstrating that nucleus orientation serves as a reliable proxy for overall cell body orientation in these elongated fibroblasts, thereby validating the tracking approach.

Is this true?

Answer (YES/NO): YES